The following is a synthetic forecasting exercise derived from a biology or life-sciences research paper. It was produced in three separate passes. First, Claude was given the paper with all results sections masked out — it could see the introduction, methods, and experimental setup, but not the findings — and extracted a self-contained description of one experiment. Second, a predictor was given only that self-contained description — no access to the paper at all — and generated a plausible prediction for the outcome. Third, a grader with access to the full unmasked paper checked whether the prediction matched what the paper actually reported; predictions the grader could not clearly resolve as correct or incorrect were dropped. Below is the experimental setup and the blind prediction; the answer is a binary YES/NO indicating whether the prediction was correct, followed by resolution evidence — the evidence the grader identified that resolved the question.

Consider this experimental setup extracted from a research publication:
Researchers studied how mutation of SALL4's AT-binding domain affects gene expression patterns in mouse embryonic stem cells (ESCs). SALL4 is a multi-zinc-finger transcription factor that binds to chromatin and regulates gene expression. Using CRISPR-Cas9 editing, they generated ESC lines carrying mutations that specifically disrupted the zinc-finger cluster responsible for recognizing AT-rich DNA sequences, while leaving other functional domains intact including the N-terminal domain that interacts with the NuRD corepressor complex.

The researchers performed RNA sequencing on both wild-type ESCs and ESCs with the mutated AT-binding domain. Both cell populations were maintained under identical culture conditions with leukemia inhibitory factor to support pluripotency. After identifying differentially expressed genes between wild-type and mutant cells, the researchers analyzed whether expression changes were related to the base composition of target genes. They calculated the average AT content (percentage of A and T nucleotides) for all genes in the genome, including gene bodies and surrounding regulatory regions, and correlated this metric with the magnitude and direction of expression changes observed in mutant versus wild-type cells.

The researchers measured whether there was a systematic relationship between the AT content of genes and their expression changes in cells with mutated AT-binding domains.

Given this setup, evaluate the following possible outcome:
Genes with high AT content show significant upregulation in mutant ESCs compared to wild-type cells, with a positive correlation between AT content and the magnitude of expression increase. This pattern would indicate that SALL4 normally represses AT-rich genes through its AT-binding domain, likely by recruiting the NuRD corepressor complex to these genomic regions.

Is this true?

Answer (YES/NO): YES